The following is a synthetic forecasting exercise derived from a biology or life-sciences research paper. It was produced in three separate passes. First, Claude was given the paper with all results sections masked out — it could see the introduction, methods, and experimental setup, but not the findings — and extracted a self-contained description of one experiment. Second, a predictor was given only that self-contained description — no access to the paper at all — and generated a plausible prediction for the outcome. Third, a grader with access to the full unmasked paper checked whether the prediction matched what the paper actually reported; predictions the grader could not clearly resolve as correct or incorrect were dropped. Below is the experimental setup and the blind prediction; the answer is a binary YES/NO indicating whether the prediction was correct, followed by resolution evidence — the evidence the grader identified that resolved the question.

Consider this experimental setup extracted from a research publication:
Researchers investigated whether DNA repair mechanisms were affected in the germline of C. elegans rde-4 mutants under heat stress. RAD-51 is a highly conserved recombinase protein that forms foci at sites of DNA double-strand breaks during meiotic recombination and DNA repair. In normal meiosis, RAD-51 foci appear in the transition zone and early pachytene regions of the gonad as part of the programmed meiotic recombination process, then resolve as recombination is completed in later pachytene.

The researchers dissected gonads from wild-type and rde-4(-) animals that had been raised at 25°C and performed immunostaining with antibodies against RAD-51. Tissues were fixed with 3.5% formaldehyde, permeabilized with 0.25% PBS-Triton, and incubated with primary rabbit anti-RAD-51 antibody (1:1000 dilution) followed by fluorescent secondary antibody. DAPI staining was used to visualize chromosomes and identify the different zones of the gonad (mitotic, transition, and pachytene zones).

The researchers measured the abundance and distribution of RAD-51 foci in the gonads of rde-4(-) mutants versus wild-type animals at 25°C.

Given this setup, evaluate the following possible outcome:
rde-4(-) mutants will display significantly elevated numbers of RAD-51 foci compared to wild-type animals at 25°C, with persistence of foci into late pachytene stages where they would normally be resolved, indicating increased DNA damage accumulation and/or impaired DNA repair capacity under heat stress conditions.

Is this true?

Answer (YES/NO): YES